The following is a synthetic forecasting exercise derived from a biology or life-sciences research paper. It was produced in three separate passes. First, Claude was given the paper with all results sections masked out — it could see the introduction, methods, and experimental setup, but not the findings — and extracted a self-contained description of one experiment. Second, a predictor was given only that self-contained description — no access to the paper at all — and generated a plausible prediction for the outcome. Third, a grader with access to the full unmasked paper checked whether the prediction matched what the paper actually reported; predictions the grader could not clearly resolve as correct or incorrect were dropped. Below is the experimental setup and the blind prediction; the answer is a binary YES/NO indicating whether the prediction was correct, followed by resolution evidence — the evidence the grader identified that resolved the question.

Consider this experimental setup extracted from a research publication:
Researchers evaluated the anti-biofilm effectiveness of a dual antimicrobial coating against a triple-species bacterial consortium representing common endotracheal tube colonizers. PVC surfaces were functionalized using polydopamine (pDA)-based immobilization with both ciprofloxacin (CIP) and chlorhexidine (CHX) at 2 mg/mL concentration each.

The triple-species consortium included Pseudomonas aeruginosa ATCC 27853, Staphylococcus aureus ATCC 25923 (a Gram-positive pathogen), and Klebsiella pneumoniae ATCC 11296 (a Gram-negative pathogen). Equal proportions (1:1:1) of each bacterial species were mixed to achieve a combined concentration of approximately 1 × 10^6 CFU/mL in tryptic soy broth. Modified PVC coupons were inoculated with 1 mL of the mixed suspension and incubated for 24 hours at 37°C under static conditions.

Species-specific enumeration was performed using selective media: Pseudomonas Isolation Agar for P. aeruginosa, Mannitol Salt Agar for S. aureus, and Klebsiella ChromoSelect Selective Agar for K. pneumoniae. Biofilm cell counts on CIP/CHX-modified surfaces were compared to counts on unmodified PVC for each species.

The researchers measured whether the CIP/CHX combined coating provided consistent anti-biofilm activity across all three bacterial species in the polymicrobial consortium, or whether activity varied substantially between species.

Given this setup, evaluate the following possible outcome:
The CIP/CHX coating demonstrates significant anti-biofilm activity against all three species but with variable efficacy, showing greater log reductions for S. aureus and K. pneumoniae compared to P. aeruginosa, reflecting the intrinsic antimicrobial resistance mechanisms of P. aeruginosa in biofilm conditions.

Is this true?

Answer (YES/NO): NO